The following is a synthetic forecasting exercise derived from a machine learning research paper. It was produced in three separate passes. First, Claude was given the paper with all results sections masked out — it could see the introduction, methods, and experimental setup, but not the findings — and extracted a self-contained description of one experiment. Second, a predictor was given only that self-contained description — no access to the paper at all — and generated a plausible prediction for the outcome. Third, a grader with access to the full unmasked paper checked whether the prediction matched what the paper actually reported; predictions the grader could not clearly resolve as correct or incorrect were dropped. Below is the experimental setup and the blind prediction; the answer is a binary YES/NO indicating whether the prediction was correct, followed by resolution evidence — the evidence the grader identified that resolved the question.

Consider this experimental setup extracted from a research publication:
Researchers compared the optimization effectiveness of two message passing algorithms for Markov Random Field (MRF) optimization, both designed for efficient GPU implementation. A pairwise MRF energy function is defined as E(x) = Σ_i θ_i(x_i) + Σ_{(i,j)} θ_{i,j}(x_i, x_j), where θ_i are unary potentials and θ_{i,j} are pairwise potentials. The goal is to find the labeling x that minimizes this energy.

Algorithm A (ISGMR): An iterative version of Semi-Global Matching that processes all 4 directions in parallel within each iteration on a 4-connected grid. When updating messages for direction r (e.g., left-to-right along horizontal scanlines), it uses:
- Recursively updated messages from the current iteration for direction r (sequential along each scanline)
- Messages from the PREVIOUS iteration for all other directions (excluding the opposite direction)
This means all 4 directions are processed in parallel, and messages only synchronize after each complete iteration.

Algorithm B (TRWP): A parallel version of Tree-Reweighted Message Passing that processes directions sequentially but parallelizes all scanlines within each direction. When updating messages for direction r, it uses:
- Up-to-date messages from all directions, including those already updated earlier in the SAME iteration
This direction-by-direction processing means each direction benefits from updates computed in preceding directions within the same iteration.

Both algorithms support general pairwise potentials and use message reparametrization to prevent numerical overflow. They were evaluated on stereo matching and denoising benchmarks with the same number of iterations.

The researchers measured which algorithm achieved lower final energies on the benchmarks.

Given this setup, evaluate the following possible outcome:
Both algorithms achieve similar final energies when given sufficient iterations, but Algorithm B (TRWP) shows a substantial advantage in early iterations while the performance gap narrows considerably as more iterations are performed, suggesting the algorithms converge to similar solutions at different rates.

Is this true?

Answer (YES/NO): NO